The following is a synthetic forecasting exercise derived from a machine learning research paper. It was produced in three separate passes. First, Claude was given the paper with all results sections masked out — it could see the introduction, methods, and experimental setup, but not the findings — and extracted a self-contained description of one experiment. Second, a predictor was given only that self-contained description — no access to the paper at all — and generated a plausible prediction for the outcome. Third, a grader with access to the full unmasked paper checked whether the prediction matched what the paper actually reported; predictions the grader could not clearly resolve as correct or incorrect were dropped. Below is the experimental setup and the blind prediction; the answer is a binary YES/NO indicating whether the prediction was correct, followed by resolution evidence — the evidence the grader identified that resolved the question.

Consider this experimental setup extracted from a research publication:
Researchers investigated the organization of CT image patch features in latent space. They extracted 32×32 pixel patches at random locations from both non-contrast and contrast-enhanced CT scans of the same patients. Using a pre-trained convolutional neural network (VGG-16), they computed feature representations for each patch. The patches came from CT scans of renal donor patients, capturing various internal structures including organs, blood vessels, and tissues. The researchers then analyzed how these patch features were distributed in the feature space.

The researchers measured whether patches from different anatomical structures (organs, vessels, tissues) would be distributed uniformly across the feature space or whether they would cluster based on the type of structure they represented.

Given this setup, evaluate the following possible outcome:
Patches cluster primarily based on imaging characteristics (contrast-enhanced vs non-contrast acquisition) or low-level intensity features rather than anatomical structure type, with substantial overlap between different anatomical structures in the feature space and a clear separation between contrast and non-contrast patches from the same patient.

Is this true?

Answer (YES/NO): NO